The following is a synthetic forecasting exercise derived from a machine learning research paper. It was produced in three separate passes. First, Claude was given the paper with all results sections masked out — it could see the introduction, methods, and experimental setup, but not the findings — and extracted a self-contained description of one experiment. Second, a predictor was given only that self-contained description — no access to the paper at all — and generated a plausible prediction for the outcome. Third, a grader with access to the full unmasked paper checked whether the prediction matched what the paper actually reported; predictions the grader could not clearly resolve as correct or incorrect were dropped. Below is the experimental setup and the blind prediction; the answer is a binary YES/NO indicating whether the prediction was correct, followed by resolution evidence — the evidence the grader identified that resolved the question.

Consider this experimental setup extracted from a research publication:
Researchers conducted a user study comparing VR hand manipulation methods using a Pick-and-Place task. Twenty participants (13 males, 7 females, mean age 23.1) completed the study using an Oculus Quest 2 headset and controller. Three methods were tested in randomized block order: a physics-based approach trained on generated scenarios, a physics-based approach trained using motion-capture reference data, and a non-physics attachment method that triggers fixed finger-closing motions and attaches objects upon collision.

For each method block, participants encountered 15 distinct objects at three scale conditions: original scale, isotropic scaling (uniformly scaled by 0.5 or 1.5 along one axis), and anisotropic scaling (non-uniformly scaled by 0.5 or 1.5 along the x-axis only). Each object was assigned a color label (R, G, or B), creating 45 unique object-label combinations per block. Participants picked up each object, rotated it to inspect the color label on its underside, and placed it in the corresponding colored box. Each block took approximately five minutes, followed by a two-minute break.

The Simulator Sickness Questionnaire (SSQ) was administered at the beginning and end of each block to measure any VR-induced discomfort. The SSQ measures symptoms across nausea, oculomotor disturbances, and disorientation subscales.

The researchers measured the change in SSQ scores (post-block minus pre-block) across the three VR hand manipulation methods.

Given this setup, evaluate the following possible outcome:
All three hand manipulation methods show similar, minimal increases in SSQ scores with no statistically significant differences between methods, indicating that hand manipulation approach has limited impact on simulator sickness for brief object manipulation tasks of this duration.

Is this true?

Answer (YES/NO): YES